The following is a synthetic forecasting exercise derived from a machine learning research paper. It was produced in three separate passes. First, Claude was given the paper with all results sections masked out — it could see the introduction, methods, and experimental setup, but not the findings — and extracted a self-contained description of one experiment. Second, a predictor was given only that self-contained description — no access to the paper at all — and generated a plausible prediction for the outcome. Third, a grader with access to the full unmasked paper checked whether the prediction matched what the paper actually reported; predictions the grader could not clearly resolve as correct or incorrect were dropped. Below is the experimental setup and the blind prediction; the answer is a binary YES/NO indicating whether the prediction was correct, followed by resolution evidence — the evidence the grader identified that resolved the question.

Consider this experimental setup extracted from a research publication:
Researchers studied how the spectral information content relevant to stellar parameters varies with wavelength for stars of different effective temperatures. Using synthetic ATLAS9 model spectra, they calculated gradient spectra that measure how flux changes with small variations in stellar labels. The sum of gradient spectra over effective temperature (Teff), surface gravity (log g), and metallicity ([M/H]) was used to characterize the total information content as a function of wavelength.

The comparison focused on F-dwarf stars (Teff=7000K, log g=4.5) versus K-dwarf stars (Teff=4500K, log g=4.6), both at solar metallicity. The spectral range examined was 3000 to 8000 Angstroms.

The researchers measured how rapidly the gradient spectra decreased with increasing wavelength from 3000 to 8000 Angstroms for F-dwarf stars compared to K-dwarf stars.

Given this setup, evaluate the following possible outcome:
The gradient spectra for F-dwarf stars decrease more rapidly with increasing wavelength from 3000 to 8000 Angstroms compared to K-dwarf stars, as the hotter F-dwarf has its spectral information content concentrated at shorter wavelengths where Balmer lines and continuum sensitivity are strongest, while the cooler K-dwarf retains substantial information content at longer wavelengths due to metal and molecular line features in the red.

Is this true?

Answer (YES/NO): YES